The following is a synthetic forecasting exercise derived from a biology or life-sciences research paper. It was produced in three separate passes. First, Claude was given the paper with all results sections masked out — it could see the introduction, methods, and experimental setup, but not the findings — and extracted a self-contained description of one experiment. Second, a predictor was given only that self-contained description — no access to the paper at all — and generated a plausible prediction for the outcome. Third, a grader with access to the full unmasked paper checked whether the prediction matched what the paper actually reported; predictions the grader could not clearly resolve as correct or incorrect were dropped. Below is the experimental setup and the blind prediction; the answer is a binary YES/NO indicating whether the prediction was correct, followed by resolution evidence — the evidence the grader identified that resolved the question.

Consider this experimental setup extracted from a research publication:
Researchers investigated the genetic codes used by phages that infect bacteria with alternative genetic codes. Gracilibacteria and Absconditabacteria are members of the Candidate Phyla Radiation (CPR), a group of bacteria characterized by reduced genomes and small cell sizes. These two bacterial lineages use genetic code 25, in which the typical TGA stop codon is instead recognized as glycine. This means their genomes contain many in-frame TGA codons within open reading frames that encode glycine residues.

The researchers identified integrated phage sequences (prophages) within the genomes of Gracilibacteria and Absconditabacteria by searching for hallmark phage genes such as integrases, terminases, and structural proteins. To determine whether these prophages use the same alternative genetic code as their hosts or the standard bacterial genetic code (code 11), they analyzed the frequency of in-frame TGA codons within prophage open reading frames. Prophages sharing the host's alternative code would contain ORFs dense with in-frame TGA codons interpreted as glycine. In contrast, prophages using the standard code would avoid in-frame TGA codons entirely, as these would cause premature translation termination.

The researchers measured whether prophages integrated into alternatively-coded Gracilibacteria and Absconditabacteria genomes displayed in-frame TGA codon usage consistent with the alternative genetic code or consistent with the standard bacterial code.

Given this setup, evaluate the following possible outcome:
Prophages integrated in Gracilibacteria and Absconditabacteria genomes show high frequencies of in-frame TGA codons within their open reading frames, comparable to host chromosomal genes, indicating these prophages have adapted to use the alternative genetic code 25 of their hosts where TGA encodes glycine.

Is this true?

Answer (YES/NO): YES